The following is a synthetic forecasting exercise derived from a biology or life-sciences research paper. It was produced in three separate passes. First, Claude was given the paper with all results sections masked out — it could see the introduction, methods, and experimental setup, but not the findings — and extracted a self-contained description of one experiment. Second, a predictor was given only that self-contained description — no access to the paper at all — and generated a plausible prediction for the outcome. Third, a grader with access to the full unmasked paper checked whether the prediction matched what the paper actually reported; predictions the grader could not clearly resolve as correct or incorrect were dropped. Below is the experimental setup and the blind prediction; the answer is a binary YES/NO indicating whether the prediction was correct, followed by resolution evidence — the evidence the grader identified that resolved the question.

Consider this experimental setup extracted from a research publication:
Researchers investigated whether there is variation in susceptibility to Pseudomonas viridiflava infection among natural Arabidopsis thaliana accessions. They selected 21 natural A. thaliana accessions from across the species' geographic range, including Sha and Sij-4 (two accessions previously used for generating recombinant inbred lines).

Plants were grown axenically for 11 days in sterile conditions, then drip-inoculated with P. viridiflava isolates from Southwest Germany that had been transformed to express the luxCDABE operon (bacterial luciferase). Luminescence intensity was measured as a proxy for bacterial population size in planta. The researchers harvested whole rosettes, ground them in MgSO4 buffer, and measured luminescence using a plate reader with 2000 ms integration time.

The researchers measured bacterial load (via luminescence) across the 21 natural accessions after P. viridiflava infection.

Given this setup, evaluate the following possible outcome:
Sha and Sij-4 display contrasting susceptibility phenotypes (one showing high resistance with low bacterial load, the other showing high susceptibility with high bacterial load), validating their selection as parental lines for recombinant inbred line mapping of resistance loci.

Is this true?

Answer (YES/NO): NO